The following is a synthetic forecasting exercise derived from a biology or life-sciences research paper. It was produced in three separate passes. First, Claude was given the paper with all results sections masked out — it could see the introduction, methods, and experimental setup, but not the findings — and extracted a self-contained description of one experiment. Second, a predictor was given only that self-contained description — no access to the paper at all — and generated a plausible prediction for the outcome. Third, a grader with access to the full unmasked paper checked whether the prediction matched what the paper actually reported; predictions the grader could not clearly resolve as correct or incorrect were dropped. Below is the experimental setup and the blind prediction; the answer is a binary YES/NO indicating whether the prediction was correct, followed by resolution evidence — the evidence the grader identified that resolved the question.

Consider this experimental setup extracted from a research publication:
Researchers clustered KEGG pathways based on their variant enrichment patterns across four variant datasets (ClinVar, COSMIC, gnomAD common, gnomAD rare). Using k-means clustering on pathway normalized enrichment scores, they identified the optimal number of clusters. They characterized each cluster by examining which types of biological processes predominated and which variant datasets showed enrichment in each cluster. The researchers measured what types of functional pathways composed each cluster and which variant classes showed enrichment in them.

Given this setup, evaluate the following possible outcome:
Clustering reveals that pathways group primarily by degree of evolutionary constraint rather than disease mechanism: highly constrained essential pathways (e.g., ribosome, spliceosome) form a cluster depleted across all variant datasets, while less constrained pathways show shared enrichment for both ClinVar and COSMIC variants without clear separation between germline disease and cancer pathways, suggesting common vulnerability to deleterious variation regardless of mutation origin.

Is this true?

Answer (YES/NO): NO